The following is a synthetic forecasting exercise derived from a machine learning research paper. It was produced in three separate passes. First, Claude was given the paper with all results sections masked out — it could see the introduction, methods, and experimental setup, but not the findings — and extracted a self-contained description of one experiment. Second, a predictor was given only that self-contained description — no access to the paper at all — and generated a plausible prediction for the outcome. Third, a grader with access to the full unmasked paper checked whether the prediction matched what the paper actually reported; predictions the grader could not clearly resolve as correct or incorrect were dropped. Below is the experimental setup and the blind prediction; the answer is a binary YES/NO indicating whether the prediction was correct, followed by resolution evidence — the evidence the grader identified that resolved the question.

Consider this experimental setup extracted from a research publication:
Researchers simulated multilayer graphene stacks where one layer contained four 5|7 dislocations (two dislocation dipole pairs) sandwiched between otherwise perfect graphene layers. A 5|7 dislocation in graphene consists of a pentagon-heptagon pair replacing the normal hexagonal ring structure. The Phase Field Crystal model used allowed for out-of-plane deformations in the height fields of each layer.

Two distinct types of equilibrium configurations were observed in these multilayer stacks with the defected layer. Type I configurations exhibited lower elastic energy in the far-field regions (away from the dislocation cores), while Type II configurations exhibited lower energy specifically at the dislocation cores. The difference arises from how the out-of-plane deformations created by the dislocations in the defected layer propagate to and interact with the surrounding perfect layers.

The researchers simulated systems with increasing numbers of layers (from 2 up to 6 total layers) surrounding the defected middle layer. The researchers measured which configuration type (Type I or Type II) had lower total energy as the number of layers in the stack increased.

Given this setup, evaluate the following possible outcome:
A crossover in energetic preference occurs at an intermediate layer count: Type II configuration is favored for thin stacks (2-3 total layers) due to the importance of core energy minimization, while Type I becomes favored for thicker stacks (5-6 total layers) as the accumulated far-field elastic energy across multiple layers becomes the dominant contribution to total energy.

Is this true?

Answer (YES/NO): NO